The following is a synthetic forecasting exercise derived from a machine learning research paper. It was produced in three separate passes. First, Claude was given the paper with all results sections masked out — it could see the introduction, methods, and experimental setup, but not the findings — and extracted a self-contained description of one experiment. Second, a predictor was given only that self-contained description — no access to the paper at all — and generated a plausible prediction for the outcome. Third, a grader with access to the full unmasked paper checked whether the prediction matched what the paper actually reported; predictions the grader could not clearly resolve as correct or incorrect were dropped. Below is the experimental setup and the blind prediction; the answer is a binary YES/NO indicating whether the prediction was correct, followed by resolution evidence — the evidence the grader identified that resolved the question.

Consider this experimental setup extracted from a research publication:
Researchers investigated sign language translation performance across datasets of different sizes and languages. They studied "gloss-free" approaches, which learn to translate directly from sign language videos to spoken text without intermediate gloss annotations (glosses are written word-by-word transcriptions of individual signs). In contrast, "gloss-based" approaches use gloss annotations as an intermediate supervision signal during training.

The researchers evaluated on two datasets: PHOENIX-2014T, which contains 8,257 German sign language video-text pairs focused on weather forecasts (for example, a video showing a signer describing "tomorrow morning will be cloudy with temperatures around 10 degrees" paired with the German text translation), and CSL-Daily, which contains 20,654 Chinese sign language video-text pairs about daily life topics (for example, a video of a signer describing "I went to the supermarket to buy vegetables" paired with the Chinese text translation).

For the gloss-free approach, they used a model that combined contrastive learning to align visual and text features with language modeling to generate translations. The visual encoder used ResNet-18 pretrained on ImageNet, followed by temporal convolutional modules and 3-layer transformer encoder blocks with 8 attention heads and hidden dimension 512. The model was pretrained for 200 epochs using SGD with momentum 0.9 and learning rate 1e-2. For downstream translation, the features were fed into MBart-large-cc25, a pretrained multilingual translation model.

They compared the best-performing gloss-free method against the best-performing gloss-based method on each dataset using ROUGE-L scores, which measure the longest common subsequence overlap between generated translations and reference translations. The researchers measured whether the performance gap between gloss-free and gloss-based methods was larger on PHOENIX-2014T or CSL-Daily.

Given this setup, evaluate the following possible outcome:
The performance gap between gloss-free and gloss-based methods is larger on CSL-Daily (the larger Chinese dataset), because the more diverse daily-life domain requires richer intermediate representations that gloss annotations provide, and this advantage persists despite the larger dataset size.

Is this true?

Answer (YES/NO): YES